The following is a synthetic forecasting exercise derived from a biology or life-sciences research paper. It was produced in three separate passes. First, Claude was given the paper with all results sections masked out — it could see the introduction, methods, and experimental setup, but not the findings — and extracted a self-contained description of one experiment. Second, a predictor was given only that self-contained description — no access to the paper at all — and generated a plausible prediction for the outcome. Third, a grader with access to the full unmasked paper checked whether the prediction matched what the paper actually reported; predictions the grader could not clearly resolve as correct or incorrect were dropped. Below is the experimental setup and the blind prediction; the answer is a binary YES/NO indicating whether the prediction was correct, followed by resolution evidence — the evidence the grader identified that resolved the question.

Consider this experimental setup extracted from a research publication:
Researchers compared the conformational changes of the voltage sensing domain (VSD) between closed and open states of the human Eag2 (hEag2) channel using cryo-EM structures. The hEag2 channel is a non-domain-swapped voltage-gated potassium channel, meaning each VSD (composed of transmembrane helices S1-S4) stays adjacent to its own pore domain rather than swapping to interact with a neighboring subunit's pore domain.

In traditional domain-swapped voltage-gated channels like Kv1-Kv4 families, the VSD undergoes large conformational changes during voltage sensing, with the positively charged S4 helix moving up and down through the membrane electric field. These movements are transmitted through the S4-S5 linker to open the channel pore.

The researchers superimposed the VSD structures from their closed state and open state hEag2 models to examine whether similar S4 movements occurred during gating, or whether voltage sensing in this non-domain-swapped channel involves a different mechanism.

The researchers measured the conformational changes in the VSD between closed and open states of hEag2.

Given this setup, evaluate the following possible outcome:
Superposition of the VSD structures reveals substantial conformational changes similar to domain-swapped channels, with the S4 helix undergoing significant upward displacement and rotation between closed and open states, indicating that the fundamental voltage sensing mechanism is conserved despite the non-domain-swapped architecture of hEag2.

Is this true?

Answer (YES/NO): NO